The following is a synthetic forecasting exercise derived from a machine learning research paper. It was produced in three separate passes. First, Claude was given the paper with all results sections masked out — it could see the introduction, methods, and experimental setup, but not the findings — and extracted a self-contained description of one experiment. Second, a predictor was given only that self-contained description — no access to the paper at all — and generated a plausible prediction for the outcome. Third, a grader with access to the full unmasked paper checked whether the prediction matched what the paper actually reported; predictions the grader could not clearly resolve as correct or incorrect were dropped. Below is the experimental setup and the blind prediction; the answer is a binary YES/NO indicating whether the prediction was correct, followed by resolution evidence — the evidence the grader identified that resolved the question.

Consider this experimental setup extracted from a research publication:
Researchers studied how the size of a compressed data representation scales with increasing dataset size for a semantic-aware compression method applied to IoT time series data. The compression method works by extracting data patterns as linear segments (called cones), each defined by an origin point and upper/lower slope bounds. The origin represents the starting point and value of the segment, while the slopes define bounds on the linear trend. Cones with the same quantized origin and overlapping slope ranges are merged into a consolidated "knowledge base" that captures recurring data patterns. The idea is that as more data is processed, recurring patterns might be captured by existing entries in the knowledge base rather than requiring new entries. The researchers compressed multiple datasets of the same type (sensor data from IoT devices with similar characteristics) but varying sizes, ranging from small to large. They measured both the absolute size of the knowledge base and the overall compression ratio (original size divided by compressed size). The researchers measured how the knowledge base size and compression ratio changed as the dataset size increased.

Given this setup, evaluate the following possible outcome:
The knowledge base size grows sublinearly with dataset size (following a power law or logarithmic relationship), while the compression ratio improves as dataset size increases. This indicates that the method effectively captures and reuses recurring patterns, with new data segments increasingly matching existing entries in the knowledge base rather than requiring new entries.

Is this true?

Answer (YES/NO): YES